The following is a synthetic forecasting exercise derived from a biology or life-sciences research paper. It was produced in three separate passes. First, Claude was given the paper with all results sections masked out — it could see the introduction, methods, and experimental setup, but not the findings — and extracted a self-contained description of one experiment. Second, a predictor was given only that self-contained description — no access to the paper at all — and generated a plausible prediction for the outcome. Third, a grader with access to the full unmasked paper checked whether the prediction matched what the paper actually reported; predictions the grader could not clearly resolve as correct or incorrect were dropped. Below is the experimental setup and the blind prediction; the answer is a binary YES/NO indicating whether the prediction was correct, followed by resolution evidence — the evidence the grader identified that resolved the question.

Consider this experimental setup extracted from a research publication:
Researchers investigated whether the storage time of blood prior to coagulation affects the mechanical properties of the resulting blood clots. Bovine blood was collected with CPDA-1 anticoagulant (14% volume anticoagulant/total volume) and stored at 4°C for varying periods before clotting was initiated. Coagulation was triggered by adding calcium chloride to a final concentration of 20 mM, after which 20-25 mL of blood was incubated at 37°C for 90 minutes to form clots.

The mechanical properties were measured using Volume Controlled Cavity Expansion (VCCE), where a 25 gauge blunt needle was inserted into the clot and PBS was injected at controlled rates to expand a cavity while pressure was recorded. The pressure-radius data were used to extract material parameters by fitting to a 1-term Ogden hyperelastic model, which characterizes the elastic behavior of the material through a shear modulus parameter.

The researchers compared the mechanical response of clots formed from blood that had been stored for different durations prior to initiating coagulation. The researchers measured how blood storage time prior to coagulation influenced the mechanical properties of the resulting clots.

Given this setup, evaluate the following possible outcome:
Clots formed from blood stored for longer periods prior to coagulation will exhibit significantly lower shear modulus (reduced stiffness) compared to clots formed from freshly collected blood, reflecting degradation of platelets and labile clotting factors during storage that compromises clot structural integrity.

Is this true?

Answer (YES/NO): NO